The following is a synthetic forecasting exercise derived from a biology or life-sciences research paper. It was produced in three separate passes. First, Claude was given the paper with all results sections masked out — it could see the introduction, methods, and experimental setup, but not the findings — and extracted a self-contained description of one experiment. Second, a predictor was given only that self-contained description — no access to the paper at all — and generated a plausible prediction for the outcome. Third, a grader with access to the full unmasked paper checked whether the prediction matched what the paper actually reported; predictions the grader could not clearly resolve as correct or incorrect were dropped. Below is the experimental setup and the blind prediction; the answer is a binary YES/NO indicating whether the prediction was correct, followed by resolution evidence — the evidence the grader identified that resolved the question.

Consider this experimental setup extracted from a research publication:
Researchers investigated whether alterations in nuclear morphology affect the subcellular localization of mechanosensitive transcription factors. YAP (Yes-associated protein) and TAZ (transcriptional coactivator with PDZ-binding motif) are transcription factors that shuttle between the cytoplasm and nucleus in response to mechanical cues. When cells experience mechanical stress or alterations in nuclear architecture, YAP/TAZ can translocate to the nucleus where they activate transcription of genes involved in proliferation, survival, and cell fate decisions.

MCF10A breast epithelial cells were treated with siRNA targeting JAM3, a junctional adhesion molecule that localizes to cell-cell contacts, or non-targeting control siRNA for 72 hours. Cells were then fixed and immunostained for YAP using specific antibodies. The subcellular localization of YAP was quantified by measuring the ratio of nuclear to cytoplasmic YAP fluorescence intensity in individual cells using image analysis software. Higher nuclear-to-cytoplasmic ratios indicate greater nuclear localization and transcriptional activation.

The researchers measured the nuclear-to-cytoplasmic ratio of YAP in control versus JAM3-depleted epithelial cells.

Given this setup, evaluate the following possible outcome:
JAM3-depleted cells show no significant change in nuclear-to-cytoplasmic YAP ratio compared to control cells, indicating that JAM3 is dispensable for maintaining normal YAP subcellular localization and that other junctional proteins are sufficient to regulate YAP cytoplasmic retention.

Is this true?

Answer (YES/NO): NO